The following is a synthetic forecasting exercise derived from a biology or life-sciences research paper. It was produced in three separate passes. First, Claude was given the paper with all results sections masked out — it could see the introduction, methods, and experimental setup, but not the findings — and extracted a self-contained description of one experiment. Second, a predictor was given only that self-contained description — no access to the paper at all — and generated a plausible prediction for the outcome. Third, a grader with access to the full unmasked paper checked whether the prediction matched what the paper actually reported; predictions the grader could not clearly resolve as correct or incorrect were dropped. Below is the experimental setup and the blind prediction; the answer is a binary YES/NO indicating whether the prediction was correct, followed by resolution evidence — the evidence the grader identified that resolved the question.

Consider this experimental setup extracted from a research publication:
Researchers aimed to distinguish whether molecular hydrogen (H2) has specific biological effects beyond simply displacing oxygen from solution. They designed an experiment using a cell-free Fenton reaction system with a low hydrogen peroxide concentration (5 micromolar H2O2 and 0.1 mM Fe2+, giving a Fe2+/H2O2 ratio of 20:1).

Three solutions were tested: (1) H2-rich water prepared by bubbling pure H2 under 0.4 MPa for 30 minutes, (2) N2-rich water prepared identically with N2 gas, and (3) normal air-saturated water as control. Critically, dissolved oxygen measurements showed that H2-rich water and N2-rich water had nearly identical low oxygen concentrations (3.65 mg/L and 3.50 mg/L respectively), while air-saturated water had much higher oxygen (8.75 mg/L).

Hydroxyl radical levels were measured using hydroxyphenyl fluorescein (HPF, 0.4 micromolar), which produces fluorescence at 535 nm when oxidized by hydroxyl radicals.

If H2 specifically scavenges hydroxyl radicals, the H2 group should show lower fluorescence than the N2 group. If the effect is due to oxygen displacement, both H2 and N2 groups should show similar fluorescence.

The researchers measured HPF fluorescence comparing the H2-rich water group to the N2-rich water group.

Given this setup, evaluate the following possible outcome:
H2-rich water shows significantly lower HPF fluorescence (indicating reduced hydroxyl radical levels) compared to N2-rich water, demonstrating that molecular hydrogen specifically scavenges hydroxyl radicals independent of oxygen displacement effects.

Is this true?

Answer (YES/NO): NO